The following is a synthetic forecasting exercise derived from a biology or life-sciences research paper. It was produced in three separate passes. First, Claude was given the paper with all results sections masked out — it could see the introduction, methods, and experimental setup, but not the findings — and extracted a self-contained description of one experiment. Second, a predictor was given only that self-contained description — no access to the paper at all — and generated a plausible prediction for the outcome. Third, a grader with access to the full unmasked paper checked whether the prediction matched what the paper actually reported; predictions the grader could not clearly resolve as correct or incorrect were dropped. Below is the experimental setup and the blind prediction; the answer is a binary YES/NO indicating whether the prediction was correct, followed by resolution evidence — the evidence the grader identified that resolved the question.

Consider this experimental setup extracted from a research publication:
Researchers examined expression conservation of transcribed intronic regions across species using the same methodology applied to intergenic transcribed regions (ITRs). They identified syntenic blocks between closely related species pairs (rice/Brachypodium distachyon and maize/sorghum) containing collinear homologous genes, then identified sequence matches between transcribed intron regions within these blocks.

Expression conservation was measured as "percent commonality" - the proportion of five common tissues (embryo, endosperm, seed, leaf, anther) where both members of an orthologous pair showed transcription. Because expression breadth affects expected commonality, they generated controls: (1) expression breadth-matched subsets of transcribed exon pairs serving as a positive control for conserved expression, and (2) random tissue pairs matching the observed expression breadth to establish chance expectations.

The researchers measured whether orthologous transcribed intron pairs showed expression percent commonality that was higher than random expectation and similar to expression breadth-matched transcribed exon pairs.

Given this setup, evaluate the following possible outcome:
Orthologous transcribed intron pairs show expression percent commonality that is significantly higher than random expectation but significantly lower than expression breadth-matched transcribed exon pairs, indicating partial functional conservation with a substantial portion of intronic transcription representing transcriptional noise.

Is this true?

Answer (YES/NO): NO